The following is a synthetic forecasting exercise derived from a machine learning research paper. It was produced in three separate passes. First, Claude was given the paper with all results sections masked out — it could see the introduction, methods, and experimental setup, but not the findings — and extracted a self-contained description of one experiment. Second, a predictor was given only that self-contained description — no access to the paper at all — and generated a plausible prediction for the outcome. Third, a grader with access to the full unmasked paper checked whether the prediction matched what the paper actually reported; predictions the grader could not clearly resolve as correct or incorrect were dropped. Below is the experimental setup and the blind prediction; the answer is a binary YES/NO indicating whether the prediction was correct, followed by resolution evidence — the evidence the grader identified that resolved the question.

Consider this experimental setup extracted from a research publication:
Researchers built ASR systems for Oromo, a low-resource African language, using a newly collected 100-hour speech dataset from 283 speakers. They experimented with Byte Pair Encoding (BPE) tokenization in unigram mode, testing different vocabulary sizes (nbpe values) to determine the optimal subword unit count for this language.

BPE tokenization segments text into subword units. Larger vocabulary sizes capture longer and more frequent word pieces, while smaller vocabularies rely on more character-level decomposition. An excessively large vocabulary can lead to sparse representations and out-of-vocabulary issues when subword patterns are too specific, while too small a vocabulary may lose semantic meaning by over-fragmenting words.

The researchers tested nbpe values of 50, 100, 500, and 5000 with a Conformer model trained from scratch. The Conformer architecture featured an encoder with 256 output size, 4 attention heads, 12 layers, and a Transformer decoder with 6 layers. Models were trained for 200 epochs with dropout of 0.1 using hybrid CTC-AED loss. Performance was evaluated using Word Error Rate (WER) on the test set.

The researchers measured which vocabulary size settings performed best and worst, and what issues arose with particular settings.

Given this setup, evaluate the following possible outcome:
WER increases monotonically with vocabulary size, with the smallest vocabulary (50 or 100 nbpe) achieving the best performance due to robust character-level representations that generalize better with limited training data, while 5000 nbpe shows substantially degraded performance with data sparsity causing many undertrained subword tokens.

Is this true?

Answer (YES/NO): NO